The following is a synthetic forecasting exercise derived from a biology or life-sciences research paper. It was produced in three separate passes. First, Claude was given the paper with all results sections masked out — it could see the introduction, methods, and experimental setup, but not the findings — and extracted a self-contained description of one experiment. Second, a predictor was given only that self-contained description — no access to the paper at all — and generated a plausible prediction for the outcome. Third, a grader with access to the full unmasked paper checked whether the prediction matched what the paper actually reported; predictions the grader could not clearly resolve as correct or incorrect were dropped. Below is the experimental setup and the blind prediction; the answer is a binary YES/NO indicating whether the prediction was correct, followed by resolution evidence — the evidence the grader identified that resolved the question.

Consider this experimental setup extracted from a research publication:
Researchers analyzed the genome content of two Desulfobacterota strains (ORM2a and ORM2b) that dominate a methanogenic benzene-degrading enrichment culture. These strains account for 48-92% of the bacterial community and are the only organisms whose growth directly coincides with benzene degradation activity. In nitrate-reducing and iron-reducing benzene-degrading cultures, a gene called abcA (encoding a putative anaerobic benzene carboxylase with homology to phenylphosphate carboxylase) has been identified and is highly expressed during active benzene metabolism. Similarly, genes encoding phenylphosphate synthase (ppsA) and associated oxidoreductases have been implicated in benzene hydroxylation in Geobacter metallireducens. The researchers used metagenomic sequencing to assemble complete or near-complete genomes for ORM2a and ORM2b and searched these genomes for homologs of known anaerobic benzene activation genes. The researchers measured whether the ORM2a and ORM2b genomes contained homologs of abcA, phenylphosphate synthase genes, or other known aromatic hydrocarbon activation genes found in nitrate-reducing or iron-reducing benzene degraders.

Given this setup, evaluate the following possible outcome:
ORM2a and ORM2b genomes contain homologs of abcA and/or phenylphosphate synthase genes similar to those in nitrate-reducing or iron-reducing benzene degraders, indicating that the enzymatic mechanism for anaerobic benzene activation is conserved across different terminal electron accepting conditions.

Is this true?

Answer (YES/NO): NO